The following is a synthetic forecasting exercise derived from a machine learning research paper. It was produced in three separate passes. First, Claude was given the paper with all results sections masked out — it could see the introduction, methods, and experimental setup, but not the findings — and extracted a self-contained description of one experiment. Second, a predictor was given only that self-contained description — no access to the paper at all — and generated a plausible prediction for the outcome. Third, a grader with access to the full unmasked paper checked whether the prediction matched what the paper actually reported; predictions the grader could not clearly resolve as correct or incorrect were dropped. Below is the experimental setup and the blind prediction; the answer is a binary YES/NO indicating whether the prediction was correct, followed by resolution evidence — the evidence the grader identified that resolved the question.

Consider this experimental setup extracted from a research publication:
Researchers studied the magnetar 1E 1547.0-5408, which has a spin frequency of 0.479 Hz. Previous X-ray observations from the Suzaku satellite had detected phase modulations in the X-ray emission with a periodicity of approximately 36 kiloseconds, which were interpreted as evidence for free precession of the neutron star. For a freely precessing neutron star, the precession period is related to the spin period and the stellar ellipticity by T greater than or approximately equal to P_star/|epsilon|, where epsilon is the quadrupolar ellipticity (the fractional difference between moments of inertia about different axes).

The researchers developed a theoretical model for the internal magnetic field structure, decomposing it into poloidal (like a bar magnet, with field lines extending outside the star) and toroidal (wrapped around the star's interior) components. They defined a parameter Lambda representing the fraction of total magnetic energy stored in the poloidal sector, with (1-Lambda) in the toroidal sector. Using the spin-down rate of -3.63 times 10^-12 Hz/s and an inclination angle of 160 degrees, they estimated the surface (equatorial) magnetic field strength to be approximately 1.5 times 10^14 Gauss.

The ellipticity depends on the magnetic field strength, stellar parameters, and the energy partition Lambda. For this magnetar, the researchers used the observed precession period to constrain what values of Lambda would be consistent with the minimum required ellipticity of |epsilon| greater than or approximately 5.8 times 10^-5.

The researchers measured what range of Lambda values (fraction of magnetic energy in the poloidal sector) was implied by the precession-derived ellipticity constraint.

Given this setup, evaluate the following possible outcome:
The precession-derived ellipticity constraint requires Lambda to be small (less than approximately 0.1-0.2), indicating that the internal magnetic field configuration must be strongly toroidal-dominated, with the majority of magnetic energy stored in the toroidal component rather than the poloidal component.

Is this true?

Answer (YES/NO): YES